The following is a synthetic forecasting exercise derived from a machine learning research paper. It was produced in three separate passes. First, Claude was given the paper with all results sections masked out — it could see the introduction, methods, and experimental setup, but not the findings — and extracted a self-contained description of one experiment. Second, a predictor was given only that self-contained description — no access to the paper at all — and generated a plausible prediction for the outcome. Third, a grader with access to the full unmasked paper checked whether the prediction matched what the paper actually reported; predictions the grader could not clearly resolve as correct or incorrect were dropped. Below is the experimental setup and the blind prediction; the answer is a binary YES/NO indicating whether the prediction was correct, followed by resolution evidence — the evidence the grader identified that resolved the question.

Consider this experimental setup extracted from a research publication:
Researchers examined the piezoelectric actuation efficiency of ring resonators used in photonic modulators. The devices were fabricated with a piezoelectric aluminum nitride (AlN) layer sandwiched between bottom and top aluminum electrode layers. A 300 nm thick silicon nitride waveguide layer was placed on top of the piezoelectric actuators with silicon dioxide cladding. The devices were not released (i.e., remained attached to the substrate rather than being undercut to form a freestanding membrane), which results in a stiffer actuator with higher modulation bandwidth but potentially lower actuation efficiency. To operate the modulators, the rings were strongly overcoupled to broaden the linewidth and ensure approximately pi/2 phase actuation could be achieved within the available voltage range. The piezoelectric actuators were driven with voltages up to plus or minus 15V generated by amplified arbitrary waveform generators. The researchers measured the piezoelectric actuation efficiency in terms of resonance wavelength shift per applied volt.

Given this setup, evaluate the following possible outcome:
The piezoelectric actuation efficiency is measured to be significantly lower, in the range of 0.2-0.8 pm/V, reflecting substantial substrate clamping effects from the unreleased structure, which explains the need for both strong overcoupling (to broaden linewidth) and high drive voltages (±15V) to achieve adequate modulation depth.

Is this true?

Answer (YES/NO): YES